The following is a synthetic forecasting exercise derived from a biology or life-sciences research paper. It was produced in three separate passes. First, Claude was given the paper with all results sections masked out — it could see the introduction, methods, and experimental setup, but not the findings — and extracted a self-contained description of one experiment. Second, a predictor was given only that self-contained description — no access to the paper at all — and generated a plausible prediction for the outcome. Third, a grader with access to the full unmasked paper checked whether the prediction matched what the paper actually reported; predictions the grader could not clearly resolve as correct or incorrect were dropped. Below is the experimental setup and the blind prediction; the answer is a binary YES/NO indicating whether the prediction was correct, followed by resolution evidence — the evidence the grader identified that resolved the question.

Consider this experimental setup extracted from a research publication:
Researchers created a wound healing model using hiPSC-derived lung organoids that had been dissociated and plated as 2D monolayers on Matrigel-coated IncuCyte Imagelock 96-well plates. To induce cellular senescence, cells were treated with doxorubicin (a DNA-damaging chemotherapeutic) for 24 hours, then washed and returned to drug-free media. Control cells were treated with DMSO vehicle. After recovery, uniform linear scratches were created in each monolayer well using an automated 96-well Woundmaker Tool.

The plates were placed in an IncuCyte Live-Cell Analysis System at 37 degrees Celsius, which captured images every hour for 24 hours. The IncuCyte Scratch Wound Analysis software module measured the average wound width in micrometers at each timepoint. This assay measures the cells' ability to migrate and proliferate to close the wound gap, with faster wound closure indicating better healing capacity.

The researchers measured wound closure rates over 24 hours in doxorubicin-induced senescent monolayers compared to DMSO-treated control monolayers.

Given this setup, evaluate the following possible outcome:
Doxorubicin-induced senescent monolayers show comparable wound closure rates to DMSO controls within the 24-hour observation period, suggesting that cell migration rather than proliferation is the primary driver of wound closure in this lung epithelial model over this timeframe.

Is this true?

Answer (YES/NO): NO